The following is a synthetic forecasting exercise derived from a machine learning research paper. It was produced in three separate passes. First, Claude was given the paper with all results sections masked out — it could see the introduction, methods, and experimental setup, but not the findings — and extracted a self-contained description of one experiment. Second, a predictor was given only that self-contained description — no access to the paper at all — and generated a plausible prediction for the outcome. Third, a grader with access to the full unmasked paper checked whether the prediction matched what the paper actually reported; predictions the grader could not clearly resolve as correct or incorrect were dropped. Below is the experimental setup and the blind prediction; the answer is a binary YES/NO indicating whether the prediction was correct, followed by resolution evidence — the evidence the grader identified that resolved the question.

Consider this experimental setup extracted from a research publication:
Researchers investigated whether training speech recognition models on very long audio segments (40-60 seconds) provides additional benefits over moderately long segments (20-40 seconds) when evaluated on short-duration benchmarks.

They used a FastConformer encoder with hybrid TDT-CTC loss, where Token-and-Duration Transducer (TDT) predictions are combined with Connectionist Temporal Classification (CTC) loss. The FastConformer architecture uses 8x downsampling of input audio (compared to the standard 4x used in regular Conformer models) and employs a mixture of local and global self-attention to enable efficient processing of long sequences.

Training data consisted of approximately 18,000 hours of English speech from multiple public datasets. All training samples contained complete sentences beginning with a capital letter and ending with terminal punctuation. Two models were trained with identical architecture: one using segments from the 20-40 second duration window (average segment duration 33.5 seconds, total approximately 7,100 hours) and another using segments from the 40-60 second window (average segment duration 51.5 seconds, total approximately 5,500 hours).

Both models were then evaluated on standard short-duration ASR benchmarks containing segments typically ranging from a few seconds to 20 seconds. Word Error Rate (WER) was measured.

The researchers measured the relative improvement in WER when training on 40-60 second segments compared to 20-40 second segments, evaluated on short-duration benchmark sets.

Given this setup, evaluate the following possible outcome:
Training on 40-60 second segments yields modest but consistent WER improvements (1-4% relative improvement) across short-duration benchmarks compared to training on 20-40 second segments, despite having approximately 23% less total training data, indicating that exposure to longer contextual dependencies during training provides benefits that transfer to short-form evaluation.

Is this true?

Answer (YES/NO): NO